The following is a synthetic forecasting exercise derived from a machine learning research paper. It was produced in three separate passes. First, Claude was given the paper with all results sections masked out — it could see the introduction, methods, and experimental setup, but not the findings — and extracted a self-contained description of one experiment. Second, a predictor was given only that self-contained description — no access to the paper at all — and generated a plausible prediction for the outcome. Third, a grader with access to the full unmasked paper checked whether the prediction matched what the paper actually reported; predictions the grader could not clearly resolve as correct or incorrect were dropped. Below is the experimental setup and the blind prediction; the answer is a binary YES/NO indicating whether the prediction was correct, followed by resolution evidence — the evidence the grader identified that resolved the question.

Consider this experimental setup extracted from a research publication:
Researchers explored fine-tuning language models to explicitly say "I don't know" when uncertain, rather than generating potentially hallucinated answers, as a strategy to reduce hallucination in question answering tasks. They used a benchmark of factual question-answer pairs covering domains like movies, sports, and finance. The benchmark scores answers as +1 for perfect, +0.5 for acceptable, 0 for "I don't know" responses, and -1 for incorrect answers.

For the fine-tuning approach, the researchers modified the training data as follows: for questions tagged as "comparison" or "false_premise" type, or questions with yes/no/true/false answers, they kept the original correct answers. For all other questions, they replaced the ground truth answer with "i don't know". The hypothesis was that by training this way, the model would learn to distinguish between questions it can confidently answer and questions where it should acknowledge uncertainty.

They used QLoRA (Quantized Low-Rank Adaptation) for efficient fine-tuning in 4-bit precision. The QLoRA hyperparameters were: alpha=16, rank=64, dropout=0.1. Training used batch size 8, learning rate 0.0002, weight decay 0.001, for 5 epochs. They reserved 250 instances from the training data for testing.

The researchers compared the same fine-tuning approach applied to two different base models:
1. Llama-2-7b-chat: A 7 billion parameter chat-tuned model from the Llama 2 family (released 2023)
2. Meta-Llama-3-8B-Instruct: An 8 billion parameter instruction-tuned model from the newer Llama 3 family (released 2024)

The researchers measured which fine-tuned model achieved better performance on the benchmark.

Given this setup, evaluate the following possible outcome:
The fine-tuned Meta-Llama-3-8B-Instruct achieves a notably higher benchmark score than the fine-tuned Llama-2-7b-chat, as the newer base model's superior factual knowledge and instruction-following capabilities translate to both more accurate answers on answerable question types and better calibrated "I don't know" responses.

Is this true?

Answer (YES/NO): NO